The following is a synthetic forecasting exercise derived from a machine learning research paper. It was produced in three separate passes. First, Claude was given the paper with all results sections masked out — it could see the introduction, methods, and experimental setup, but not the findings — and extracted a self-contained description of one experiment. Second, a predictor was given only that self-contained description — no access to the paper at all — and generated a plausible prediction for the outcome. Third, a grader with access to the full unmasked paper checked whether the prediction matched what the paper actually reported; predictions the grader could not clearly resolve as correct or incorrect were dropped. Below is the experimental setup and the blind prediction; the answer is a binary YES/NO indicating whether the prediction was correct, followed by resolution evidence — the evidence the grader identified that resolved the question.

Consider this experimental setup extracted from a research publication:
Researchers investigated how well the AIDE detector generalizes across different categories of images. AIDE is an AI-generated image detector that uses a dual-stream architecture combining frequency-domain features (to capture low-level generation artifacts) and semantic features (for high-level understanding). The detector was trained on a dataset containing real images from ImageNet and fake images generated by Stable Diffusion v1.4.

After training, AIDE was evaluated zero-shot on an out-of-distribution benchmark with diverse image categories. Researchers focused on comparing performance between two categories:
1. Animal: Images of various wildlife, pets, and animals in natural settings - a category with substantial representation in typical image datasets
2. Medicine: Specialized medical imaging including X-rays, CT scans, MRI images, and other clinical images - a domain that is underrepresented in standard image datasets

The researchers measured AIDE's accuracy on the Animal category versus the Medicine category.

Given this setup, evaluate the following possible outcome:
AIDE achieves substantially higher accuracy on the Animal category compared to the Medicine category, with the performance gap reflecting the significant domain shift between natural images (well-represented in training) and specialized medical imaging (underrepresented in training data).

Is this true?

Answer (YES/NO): YES